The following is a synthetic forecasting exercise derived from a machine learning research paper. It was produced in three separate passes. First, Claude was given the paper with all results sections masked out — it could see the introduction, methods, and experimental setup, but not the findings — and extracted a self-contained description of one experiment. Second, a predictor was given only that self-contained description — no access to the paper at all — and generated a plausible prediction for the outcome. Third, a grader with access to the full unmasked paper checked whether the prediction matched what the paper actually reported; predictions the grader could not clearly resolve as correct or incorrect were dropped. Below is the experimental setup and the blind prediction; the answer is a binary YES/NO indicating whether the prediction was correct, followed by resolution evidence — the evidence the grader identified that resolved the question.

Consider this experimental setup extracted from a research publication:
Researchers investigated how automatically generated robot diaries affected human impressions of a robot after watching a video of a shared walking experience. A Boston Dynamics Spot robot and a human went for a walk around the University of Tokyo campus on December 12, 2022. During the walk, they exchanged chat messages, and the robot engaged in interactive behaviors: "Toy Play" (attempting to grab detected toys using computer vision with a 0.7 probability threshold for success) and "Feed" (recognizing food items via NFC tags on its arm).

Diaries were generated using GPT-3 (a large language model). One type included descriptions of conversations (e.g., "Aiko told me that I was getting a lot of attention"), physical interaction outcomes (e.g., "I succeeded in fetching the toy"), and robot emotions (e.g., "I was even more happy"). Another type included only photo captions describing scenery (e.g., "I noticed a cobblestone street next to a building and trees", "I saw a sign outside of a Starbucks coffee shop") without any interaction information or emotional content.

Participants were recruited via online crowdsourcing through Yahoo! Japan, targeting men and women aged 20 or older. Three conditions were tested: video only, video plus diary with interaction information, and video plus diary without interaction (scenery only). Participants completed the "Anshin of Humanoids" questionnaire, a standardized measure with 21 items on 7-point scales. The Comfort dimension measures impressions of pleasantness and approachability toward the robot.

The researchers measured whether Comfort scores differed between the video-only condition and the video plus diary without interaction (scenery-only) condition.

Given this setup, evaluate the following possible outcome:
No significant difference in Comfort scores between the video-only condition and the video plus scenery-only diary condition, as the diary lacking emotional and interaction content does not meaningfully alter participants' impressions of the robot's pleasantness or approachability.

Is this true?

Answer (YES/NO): NO